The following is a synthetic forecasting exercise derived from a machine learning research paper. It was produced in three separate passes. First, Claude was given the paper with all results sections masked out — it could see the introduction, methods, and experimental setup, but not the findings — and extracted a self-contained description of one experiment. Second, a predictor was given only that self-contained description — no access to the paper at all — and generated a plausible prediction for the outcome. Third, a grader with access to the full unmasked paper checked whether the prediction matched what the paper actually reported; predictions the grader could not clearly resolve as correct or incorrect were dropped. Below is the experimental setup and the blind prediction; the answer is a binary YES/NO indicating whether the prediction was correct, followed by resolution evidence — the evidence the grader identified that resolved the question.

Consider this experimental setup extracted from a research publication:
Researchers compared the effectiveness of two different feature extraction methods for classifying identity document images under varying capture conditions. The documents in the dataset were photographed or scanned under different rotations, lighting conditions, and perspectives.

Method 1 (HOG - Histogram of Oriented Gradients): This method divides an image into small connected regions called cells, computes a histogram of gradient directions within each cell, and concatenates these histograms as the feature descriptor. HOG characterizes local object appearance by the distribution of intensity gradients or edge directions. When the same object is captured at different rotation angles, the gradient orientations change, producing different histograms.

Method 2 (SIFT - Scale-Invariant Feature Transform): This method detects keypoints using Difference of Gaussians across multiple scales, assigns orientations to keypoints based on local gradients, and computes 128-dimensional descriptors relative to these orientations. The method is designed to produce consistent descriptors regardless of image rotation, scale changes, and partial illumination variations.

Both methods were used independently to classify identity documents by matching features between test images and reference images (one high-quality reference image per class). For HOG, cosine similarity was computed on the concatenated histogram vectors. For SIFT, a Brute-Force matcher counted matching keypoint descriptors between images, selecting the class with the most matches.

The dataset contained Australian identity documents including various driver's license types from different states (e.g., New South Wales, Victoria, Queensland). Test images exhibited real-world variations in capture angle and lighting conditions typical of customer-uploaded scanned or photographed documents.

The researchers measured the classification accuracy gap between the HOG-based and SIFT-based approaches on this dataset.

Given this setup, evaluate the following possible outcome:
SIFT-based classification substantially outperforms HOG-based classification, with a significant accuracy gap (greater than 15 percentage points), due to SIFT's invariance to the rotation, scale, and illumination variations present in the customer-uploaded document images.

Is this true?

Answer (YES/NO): YES